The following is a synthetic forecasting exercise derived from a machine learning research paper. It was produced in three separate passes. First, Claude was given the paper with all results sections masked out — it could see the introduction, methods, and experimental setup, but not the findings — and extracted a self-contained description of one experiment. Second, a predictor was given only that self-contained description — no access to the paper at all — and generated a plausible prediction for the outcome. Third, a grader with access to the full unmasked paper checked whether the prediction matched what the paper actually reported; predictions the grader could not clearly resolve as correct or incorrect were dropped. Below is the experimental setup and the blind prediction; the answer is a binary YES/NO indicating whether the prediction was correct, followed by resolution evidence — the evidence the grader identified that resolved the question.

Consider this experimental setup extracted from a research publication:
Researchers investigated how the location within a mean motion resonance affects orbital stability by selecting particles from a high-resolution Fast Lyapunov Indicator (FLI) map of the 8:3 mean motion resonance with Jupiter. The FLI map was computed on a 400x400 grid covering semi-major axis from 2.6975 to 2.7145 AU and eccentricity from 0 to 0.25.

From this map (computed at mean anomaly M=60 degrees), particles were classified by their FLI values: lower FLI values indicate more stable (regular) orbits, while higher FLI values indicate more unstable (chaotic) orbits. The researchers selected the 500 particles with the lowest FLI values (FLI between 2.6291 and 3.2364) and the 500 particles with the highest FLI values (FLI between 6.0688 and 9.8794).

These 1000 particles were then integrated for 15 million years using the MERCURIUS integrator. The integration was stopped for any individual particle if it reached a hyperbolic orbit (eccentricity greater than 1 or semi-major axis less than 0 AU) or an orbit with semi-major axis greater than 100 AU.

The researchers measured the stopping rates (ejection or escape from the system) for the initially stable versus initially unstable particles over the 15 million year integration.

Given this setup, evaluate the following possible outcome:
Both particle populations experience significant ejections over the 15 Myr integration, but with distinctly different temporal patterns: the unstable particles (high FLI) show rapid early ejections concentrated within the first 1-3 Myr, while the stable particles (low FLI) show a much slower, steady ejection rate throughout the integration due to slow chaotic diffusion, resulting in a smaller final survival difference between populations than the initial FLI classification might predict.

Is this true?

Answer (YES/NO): NO